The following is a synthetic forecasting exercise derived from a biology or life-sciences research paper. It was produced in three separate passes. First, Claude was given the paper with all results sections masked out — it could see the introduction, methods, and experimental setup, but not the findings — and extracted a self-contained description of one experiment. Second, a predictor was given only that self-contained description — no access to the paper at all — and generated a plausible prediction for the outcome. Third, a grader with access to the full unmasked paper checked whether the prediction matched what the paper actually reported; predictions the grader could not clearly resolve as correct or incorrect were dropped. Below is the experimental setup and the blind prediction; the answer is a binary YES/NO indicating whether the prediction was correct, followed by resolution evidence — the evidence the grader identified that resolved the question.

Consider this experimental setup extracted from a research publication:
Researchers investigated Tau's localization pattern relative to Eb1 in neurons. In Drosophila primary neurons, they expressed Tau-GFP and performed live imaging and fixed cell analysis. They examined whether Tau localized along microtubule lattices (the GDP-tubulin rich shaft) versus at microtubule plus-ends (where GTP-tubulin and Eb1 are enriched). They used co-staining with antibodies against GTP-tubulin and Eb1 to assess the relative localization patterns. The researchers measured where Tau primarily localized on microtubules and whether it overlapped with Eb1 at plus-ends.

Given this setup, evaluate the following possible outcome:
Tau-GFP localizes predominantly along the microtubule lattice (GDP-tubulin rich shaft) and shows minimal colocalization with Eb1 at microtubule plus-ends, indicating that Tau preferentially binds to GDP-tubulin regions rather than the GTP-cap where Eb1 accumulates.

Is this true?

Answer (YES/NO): YES